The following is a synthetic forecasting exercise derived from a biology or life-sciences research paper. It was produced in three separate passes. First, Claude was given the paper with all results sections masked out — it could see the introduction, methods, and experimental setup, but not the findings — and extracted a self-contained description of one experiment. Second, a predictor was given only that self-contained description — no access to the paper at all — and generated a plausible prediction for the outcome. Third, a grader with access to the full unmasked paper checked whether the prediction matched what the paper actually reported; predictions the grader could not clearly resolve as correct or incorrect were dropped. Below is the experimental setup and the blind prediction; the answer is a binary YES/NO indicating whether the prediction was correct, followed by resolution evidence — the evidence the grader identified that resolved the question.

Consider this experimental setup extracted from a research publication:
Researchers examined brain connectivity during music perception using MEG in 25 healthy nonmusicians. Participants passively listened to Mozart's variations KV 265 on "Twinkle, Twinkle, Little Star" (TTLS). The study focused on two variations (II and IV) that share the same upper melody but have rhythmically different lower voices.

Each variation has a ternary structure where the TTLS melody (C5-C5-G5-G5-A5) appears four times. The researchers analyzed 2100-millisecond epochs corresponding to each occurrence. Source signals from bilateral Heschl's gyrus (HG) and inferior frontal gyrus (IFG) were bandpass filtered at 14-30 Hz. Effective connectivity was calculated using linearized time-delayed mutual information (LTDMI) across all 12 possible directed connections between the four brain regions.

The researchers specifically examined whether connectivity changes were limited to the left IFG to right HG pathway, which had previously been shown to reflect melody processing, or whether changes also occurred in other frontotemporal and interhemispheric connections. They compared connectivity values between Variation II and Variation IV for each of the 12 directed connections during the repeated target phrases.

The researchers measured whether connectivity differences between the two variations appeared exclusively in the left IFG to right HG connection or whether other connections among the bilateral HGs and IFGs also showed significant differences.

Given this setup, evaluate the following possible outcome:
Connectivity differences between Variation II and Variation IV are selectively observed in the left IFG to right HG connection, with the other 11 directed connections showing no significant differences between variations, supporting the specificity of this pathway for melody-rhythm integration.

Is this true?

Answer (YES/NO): YES